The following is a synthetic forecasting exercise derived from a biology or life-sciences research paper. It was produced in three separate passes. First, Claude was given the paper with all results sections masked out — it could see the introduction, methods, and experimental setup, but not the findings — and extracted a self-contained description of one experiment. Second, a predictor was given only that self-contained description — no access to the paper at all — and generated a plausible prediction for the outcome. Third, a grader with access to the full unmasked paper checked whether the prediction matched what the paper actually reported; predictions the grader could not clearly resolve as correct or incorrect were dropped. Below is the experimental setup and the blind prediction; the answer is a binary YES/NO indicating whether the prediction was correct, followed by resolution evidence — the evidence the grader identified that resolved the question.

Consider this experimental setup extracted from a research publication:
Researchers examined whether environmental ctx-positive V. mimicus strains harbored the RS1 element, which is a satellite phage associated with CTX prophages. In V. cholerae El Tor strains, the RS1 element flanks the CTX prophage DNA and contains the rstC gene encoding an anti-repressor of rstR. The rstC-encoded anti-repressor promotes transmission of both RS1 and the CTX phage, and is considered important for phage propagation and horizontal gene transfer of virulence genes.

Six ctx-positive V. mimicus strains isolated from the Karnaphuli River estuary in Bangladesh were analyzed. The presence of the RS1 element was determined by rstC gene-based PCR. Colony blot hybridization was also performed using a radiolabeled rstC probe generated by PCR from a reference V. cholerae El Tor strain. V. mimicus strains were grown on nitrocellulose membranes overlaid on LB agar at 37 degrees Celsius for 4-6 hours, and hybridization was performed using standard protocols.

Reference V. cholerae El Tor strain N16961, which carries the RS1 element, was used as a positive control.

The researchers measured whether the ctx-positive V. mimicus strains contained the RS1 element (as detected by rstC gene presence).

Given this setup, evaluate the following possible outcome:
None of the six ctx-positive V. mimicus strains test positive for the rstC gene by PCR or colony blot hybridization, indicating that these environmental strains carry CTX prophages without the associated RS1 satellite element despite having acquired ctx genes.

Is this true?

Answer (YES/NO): NO